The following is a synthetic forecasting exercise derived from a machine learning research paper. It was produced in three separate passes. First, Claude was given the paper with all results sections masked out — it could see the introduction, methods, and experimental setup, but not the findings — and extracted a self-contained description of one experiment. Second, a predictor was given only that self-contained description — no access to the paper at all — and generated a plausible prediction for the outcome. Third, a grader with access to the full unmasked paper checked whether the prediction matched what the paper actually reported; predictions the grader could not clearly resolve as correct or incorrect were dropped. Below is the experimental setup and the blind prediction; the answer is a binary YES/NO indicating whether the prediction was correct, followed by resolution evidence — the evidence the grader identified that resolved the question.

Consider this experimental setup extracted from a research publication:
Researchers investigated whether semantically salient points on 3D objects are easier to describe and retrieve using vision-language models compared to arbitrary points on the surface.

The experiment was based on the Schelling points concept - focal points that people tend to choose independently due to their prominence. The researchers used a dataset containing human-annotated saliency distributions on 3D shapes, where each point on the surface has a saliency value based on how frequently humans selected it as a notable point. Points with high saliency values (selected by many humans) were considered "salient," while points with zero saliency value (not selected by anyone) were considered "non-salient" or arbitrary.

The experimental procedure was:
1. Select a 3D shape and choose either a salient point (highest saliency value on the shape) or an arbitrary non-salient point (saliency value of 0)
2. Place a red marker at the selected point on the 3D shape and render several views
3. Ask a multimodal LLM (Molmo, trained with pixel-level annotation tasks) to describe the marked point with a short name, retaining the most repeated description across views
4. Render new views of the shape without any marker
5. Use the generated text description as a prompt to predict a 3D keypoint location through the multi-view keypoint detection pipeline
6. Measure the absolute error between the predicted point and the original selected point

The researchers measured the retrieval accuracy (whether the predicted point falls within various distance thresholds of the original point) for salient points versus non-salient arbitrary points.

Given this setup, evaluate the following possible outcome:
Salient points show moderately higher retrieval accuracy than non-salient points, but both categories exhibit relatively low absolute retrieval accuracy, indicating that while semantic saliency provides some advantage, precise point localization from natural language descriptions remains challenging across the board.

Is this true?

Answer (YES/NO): NO